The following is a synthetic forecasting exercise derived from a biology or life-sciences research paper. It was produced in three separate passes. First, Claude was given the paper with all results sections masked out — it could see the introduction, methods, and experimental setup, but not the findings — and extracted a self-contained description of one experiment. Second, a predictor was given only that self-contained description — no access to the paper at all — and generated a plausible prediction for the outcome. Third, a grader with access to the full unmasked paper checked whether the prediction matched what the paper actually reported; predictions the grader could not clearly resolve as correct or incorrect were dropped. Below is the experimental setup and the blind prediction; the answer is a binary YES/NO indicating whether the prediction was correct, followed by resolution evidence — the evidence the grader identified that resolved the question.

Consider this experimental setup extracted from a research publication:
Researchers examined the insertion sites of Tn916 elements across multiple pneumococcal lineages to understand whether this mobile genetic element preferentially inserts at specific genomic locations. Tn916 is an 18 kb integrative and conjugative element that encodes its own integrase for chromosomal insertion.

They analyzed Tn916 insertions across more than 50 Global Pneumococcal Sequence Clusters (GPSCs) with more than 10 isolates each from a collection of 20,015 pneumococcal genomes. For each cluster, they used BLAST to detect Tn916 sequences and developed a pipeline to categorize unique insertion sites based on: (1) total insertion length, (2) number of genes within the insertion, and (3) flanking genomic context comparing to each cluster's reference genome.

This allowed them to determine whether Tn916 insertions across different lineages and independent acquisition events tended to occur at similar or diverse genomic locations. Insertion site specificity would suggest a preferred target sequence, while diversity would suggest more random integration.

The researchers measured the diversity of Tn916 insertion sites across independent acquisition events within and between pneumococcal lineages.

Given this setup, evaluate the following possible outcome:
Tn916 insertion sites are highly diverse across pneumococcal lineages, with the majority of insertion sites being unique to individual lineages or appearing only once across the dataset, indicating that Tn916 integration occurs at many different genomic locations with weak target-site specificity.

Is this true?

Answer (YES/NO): YES